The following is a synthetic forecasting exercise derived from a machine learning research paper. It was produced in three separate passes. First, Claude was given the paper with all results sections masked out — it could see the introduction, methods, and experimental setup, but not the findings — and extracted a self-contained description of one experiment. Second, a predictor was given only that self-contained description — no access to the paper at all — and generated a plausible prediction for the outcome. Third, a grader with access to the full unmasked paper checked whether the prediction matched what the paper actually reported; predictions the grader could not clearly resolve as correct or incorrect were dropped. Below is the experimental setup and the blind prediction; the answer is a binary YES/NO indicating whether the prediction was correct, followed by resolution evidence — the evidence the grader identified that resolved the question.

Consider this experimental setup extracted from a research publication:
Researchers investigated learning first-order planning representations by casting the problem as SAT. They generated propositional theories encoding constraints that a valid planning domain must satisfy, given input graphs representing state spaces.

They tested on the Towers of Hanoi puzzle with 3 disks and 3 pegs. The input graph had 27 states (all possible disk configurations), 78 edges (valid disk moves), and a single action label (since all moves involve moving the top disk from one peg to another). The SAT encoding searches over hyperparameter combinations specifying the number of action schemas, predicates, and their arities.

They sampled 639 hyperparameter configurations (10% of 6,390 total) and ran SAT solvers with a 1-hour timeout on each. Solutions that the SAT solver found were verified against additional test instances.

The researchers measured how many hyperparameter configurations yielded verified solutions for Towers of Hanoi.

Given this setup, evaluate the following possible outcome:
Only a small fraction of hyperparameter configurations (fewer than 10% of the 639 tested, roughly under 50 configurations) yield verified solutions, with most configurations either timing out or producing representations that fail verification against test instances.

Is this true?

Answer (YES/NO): NO